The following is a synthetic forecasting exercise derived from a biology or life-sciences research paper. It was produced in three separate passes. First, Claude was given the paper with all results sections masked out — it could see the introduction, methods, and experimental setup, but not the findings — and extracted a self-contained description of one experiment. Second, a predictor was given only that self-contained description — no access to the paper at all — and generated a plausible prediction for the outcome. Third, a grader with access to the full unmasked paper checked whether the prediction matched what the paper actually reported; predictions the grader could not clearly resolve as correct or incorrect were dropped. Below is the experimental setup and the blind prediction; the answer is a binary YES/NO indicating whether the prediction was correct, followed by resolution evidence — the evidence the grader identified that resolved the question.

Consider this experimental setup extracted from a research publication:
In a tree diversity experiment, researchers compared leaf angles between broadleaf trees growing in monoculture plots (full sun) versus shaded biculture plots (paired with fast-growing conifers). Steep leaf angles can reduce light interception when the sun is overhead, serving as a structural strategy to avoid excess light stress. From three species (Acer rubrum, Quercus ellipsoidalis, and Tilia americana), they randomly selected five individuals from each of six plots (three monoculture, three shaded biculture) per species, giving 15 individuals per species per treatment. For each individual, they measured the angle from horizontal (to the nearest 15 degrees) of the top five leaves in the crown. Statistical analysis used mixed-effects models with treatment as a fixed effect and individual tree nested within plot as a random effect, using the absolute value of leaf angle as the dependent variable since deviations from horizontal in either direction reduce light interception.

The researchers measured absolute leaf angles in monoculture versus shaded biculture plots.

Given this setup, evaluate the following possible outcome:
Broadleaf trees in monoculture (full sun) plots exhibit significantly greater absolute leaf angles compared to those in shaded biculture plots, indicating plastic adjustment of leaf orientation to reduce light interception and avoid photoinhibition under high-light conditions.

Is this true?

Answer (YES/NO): YES